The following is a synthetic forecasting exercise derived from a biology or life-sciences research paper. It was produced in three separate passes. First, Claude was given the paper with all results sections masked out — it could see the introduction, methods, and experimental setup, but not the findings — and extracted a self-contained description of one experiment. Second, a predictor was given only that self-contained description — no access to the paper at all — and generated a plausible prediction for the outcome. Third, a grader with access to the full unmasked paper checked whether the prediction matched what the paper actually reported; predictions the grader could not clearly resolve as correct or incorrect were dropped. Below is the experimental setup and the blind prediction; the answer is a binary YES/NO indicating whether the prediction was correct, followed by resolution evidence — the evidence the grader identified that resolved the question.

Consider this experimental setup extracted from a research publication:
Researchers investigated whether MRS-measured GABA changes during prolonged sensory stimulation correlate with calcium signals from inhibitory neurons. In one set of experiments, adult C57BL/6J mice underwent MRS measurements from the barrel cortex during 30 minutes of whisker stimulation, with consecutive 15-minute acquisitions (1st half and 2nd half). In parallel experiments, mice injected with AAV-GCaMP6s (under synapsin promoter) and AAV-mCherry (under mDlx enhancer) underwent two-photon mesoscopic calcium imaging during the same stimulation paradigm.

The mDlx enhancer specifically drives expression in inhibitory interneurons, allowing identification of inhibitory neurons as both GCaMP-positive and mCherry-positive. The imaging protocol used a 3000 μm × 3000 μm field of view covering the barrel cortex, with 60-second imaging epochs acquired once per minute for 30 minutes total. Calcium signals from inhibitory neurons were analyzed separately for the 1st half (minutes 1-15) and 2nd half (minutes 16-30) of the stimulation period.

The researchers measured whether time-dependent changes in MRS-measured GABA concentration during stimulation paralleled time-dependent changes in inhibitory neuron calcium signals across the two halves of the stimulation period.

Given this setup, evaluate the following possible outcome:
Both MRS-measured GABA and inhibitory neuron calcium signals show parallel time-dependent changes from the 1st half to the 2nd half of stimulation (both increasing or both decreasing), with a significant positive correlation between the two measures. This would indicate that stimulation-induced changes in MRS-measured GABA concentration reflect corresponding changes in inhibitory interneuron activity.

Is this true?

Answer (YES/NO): YES